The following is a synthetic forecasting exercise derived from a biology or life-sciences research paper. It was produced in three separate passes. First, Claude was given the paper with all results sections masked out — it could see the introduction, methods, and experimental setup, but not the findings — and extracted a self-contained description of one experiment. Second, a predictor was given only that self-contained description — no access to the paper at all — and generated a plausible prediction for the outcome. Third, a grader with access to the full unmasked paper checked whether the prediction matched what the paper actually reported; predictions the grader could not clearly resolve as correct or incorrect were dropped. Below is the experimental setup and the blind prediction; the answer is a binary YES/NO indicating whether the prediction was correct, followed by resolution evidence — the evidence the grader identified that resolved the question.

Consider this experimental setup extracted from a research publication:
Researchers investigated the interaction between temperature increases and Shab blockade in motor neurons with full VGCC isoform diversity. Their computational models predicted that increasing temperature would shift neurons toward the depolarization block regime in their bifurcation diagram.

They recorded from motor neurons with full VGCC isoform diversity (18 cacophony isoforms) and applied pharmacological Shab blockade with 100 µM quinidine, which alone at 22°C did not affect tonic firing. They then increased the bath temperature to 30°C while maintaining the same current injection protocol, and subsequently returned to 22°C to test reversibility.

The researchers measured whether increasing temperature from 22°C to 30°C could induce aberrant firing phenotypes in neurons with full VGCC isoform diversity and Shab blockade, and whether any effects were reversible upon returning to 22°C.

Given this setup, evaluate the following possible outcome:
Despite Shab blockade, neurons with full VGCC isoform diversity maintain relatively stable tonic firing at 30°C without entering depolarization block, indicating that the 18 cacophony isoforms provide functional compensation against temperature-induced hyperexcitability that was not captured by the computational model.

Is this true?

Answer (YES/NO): NO